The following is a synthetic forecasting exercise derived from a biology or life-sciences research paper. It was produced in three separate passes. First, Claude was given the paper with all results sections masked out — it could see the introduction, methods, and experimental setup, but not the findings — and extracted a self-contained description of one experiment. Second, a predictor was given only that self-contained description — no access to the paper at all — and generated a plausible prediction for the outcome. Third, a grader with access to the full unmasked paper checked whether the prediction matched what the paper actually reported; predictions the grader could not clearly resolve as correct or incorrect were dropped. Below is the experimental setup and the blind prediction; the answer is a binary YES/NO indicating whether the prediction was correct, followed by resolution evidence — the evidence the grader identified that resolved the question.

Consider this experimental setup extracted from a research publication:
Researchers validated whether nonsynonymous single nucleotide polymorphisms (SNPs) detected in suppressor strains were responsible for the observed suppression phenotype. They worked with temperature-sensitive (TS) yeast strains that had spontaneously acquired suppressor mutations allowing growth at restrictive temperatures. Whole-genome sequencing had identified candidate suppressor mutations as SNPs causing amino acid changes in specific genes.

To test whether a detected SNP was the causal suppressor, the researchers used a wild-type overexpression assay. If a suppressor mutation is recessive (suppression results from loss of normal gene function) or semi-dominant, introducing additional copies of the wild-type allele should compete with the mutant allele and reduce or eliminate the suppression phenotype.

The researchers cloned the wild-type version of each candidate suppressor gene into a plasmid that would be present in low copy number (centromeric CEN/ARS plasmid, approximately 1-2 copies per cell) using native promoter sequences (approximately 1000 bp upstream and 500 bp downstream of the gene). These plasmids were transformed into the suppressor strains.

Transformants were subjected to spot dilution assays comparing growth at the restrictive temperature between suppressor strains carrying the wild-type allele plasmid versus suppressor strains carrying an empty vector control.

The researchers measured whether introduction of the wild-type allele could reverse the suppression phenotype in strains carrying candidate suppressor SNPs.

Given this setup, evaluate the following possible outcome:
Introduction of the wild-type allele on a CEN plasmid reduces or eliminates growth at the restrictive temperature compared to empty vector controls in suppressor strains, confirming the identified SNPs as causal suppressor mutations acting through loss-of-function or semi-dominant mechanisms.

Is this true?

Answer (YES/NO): NO